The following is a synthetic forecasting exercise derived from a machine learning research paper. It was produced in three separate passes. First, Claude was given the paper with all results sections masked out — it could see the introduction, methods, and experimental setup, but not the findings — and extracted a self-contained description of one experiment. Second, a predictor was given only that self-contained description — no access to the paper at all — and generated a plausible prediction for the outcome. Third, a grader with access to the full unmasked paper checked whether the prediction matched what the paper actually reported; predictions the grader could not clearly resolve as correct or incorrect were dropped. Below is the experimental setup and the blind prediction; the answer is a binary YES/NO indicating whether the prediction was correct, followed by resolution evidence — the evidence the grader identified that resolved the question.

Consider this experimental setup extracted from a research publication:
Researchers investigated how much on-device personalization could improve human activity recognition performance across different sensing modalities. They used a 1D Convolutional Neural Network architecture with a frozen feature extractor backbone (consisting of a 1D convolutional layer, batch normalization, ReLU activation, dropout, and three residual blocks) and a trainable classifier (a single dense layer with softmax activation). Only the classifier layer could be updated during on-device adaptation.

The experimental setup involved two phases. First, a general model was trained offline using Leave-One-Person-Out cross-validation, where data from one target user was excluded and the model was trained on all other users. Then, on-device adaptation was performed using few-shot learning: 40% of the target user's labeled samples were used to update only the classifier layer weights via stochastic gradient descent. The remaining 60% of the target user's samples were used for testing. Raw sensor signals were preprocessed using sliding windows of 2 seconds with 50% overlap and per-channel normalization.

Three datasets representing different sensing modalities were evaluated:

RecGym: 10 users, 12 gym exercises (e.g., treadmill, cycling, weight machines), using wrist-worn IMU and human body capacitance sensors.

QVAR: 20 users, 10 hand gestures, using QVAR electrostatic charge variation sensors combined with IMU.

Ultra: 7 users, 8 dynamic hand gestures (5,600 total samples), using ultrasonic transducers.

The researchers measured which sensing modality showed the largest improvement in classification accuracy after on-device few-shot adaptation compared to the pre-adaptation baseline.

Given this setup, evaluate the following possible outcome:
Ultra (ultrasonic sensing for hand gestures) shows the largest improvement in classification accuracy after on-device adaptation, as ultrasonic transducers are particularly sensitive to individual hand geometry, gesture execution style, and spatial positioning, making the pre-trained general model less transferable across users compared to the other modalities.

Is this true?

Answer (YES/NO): NO